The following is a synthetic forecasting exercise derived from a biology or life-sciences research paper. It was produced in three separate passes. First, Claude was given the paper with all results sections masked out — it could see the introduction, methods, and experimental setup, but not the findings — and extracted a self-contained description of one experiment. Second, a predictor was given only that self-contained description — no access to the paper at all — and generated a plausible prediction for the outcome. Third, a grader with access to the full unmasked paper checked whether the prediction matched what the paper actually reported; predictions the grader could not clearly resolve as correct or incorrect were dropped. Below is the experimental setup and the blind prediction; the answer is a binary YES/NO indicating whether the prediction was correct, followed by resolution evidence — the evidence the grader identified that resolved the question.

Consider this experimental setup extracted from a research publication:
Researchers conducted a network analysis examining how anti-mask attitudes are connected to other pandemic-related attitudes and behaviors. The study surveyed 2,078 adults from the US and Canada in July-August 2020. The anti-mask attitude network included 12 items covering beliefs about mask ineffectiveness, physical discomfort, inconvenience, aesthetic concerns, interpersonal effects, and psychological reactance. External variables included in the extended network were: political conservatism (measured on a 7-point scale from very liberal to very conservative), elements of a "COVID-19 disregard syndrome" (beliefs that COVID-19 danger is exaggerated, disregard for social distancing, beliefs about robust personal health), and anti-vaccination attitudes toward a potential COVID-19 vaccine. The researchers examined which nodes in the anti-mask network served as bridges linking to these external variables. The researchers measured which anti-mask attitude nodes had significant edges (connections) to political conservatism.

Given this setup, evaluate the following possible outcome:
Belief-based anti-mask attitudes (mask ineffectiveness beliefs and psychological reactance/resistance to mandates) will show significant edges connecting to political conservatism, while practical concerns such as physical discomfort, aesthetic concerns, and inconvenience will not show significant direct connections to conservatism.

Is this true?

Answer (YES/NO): NO